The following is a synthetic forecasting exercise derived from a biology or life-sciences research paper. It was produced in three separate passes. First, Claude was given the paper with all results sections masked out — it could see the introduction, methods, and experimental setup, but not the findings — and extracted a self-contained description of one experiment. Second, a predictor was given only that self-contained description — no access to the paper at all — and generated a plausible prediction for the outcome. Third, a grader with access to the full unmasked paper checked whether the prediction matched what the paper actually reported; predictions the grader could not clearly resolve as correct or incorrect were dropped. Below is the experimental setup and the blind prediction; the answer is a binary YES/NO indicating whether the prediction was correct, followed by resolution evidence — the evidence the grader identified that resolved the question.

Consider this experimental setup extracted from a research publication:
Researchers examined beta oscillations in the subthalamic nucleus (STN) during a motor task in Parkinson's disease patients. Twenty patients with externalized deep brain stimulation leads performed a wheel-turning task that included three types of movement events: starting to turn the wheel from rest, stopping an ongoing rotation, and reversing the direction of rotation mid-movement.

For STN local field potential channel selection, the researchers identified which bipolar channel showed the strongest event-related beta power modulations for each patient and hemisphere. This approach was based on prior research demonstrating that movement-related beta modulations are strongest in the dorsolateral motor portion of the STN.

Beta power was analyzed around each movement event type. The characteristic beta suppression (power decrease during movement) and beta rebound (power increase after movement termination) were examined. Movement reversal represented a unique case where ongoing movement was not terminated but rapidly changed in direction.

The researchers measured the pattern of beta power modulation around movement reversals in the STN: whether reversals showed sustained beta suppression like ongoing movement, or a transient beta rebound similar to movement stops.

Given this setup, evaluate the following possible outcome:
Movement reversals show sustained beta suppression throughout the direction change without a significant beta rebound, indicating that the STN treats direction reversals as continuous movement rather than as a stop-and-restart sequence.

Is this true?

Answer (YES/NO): NO